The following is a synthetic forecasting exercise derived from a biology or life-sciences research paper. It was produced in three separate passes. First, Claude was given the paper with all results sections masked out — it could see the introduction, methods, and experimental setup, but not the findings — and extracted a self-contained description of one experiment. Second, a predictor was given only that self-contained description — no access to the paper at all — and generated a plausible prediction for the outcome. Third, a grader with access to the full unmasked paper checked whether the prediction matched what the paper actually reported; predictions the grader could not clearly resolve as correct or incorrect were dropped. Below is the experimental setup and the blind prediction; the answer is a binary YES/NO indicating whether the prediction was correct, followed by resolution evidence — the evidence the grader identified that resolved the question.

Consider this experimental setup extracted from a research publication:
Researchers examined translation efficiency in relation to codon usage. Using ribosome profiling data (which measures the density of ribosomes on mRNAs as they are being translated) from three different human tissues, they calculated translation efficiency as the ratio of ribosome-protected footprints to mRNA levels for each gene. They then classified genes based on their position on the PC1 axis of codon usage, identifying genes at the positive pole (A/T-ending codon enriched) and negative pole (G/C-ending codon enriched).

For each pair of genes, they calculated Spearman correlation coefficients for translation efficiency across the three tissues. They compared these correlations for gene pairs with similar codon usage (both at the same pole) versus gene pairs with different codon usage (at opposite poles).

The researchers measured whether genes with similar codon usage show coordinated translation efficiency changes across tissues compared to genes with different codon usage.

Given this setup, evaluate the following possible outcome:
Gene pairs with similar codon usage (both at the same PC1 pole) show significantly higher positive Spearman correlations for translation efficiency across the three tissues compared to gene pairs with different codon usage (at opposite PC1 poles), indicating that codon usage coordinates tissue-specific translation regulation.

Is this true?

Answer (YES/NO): YES